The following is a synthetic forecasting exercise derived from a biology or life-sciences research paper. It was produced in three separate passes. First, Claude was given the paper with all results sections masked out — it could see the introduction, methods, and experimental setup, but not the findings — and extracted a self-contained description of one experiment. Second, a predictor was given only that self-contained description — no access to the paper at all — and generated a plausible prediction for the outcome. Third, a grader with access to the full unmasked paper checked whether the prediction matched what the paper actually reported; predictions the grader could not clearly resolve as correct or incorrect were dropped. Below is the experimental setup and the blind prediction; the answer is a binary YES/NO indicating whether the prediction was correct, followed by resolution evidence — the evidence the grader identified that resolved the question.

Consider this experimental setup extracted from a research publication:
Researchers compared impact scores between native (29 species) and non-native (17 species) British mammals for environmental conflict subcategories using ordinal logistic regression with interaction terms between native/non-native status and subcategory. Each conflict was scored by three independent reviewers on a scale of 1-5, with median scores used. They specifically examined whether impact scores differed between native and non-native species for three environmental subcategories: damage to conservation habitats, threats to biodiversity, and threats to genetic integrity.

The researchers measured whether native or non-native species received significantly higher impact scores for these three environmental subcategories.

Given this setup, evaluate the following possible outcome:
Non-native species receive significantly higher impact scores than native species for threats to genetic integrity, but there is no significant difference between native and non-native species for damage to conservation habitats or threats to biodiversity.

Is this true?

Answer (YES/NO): NO